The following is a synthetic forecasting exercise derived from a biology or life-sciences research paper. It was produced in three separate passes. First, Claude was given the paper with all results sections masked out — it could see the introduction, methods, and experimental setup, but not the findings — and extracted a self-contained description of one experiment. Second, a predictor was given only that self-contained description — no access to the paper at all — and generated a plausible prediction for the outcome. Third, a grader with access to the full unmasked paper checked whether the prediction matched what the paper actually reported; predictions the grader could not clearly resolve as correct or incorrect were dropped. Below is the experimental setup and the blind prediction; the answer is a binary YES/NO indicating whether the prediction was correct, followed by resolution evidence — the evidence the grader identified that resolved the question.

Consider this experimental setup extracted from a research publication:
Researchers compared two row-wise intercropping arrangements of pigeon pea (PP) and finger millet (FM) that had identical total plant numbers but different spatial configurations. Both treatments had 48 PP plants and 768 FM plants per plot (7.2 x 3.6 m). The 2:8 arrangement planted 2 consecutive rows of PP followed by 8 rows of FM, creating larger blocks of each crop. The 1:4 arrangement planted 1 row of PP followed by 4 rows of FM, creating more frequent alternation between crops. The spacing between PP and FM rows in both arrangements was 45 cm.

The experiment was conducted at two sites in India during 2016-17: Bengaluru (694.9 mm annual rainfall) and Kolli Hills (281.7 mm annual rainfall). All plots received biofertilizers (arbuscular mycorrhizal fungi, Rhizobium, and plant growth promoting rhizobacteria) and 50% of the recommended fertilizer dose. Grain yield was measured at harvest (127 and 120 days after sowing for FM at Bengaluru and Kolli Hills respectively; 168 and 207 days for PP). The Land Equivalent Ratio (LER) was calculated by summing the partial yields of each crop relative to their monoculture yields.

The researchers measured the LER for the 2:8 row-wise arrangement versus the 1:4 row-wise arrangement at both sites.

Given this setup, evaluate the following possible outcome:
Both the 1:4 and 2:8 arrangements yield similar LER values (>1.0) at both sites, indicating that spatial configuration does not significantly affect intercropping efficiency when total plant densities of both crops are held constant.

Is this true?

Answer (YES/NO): NO